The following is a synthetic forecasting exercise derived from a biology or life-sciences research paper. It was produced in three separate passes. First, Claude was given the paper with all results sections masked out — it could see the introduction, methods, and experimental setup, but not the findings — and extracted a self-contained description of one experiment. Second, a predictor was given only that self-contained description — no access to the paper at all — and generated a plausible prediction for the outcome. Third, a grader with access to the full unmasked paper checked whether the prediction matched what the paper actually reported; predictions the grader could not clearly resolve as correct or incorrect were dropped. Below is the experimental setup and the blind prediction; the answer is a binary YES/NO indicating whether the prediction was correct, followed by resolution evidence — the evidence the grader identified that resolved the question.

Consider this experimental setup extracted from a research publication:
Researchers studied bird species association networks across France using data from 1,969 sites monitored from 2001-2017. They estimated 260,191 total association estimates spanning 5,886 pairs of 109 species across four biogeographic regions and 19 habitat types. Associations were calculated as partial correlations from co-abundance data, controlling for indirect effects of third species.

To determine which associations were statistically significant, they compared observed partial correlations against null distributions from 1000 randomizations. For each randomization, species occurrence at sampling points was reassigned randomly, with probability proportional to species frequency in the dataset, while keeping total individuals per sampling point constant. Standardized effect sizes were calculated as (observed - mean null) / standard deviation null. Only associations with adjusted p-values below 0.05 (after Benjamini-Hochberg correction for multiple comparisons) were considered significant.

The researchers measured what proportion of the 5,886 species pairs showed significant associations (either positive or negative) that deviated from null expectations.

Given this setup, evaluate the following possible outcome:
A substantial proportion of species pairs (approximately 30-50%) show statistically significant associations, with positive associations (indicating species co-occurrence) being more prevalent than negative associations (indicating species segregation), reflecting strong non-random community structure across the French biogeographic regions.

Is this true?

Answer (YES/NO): NO